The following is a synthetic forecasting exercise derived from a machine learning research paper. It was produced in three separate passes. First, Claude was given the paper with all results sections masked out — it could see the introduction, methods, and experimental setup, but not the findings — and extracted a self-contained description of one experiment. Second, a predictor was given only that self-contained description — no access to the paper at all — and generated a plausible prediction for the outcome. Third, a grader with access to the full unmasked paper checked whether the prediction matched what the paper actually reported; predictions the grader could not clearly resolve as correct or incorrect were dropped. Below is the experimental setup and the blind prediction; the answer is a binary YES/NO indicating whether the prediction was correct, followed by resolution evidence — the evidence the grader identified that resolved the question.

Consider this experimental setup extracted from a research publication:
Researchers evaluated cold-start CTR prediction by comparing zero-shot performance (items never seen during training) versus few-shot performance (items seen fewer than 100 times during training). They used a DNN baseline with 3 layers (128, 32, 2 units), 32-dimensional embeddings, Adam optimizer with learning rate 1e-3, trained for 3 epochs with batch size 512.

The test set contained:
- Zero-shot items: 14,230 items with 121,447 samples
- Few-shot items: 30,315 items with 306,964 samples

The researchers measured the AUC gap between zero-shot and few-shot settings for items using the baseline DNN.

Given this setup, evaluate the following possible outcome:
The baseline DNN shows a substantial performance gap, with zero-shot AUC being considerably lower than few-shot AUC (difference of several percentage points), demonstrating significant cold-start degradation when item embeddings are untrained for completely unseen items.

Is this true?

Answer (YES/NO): YES